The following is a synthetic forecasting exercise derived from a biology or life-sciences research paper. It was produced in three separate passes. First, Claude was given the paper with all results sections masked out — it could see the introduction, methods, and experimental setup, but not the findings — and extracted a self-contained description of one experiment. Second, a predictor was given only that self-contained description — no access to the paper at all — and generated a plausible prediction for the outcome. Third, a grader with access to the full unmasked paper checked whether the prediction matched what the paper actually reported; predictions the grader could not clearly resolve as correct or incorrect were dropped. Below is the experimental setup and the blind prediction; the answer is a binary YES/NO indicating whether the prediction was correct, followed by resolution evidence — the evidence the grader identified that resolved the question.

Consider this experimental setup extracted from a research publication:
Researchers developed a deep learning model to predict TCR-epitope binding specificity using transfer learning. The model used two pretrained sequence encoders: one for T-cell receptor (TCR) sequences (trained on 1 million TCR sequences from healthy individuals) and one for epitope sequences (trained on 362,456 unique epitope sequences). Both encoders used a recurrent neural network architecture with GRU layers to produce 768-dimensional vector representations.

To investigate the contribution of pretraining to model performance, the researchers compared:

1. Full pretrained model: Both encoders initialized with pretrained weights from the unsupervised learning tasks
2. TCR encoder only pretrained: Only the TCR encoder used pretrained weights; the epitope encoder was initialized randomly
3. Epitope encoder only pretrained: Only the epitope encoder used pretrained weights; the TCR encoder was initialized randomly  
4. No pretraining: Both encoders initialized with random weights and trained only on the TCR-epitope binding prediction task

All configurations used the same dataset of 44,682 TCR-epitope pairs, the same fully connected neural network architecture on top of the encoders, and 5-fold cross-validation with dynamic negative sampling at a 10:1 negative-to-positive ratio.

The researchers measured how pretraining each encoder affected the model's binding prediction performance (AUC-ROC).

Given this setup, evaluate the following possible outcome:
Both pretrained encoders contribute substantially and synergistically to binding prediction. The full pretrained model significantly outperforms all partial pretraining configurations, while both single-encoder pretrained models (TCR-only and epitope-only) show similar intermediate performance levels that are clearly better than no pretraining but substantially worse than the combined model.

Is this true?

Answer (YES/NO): NO